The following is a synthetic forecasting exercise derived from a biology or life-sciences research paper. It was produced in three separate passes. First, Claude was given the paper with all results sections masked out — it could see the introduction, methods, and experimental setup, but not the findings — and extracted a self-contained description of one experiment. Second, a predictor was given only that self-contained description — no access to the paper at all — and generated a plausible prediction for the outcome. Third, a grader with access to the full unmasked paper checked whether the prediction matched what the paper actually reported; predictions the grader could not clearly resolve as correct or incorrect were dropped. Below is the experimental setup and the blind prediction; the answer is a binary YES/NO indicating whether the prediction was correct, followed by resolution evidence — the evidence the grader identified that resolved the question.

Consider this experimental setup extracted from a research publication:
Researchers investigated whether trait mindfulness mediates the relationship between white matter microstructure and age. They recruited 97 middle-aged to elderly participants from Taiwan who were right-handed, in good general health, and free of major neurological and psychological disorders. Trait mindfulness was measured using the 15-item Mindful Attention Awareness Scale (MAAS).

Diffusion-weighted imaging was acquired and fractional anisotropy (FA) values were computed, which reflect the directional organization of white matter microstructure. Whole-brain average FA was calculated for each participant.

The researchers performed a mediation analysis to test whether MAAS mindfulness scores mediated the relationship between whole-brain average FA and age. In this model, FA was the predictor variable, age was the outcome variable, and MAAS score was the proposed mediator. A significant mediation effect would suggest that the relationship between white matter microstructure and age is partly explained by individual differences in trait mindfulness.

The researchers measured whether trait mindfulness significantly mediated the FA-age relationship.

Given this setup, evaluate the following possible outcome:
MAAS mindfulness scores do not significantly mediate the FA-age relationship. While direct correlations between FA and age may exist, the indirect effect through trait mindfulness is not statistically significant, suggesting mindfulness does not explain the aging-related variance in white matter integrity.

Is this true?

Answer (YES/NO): NO